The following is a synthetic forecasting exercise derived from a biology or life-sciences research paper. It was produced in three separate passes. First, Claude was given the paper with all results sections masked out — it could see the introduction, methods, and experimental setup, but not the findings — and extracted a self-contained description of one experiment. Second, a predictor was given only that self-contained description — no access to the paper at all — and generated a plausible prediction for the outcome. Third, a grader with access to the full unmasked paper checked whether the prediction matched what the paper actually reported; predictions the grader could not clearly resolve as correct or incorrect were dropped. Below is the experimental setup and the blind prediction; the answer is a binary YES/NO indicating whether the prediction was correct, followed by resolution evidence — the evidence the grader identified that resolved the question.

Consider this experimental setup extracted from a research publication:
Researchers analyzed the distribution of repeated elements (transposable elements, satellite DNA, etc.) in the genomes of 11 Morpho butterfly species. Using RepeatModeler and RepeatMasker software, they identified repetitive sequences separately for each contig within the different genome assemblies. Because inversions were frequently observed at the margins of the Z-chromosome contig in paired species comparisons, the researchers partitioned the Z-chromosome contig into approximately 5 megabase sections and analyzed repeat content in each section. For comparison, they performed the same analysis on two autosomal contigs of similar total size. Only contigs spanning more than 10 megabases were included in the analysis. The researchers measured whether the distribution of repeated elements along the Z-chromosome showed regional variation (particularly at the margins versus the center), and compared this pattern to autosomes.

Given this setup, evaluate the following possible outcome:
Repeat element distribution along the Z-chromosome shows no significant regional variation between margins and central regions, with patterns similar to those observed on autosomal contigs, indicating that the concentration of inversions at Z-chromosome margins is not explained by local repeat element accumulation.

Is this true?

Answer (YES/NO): NO